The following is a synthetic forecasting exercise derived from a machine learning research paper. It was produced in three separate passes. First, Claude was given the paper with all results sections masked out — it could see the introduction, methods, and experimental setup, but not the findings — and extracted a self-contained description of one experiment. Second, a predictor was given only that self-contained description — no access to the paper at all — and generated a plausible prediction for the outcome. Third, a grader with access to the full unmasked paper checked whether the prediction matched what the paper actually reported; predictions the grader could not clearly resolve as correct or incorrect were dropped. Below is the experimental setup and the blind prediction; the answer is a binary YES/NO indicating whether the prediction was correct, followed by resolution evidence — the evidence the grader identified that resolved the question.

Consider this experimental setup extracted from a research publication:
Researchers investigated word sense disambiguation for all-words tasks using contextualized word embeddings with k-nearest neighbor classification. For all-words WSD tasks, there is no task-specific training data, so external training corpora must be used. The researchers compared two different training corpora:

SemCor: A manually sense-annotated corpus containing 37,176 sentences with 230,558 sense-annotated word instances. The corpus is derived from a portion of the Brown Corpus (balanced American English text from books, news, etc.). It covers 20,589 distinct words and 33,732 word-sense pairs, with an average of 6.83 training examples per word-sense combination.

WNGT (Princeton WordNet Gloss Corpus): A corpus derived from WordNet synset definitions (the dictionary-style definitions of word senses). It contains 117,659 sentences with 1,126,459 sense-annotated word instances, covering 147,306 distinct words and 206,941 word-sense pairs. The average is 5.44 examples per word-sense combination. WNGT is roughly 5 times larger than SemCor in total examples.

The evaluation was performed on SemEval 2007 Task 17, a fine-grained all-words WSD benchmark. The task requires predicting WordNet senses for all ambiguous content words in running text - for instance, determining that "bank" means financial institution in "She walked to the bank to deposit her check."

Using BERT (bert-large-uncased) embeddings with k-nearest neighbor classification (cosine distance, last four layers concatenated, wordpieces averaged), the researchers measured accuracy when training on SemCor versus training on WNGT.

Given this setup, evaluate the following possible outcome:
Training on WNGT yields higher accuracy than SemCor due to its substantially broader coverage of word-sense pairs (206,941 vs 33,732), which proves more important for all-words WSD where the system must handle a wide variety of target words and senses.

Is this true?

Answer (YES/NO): NO